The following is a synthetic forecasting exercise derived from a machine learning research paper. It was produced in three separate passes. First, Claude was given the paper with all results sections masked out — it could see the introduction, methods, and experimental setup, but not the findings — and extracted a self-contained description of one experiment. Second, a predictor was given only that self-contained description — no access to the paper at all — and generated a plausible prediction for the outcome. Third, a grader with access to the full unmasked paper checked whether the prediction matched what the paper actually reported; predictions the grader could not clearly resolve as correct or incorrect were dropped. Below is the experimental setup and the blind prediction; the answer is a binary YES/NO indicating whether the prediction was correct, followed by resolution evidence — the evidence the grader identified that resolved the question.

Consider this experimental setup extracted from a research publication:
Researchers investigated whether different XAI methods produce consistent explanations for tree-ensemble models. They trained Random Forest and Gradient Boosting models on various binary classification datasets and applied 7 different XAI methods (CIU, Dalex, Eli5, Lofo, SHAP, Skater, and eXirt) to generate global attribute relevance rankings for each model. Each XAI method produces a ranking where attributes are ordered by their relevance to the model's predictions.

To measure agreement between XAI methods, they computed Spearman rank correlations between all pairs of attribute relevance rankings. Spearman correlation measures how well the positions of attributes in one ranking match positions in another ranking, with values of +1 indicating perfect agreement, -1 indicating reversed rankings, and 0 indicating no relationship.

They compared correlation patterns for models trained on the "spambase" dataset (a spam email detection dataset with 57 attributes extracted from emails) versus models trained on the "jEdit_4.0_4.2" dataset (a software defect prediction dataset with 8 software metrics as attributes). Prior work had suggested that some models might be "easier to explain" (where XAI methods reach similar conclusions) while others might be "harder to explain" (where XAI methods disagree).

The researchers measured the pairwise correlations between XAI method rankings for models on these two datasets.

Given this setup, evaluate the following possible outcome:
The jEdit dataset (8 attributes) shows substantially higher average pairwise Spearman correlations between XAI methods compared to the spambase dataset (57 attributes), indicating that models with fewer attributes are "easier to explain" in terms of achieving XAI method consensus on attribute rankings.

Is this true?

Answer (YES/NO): NO